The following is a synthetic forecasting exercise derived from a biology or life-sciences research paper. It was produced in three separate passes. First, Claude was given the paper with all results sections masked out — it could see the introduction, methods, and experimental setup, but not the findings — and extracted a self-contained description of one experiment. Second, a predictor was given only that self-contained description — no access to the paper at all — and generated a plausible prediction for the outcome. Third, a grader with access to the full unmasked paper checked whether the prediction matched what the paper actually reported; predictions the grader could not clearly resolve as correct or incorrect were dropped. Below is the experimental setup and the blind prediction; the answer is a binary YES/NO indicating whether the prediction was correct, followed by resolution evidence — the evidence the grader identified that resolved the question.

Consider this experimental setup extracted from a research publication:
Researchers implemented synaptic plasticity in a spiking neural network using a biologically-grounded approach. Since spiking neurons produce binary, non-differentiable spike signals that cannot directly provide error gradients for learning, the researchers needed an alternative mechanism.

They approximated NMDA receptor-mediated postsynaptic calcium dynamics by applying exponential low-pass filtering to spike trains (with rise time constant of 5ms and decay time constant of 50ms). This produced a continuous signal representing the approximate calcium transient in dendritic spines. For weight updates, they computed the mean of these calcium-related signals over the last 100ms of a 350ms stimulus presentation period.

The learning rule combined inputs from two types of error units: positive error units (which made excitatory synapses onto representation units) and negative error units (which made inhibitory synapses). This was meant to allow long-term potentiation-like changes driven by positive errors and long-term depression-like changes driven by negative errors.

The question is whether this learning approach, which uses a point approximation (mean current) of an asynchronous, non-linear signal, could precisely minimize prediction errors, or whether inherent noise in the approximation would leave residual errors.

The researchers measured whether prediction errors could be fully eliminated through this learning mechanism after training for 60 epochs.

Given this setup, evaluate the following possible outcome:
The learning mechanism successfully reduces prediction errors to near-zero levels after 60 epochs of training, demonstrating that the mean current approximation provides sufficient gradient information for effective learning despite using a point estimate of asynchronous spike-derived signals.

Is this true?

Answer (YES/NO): NO